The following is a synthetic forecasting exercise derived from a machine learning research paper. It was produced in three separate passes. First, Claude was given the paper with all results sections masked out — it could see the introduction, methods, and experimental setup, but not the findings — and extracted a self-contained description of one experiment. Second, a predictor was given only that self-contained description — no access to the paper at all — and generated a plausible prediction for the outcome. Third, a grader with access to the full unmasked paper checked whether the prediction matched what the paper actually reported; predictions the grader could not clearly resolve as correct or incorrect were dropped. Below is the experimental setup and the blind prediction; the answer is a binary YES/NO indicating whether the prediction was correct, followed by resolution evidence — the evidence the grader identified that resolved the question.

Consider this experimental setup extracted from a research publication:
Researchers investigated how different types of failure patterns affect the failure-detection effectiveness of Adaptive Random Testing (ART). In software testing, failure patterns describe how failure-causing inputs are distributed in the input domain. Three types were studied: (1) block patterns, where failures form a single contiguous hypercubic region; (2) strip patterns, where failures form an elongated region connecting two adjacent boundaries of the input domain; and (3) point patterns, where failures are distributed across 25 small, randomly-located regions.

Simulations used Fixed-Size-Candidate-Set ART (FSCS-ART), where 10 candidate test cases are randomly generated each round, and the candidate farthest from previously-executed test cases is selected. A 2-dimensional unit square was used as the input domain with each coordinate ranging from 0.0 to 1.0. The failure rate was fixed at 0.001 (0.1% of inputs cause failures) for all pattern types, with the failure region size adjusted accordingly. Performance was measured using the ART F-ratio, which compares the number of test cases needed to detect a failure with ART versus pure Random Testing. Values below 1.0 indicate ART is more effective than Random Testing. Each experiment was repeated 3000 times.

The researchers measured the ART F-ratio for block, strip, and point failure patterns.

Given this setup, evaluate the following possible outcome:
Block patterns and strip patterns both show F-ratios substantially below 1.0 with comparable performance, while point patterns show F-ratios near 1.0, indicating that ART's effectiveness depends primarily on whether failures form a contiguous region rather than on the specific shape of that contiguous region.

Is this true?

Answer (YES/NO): NO